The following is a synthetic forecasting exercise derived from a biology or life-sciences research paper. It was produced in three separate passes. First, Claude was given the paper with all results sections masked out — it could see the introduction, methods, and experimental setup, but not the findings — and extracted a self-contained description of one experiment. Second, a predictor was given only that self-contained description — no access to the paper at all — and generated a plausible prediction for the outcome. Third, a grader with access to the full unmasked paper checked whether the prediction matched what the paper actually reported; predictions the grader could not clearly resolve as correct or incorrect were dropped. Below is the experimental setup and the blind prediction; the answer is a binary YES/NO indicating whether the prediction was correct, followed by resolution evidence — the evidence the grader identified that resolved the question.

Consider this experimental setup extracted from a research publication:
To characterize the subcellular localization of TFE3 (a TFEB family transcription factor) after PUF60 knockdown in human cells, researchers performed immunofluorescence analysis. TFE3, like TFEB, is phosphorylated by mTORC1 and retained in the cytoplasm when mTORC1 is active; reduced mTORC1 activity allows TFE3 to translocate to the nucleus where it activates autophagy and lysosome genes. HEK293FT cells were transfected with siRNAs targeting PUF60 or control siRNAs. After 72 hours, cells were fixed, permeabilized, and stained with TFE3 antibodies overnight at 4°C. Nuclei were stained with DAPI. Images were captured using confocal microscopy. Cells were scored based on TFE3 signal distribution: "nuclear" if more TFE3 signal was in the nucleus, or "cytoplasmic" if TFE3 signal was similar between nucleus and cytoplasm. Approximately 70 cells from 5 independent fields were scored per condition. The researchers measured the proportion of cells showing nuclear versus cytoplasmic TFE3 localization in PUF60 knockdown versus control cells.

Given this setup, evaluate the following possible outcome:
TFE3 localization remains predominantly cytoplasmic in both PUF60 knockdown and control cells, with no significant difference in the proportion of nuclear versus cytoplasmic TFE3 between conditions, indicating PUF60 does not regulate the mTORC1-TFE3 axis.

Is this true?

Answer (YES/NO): NO